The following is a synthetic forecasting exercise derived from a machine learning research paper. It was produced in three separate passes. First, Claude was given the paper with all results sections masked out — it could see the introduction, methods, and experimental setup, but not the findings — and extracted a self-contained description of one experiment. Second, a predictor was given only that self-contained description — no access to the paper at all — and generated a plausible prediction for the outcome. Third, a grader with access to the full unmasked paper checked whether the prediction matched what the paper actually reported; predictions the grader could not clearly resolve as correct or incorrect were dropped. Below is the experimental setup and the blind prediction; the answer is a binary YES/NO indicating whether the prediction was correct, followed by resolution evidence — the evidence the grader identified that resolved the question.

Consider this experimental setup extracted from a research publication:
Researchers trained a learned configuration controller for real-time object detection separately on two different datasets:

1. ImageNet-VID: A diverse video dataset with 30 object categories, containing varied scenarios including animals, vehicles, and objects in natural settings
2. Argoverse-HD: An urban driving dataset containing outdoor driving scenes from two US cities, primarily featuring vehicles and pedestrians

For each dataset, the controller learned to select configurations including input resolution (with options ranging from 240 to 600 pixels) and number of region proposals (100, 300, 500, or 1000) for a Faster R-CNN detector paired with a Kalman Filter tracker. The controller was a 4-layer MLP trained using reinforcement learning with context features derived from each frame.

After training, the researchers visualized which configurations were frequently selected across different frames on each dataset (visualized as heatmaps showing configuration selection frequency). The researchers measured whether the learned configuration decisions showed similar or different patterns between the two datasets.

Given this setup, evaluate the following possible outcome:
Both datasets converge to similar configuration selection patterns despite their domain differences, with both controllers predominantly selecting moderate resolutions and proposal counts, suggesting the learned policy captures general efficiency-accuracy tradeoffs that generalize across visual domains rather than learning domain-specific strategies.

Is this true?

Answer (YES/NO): NO